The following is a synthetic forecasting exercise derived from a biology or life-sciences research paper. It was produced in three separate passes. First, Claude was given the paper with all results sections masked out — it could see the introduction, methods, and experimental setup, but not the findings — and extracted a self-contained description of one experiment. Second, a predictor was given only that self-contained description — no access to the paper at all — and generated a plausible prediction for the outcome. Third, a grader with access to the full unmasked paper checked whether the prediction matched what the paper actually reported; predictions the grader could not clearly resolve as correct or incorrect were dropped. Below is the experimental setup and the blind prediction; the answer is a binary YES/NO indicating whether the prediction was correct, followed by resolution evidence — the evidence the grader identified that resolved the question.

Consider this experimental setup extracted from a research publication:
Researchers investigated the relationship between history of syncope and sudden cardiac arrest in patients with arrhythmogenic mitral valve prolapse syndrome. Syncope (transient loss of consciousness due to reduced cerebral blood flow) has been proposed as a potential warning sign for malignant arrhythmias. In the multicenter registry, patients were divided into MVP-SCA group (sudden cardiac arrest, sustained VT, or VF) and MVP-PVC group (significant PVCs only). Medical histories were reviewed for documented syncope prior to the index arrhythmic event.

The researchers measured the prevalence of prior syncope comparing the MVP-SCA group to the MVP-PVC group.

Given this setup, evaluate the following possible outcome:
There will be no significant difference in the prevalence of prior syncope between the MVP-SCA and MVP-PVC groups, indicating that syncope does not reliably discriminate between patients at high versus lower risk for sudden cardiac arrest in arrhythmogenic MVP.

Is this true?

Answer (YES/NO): NO